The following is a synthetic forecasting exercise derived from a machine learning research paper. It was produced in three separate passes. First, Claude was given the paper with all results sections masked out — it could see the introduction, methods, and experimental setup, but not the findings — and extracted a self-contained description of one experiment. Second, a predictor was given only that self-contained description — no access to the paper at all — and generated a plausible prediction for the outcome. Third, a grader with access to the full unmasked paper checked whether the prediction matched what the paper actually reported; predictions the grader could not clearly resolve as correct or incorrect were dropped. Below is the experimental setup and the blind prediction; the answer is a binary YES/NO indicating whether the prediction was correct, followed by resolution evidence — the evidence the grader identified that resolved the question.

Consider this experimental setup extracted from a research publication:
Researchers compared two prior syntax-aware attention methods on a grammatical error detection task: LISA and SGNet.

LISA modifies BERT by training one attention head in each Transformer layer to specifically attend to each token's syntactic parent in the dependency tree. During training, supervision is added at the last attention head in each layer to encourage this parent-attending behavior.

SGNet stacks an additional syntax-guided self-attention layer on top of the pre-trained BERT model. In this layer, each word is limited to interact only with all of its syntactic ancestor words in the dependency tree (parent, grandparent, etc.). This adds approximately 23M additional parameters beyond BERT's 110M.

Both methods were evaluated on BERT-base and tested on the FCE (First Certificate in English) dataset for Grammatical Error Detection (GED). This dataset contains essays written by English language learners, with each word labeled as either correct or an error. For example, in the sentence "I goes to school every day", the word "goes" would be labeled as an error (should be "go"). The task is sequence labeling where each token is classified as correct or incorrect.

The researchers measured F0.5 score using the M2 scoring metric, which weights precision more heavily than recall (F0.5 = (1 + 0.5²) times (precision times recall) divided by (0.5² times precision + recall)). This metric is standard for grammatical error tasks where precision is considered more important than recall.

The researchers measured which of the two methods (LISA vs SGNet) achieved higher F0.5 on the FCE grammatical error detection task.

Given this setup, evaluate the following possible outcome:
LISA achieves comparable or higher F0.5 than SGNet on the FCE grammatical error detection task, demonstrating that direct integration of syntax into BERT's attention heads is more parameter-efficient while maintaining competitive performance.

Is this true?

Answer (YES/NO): YES